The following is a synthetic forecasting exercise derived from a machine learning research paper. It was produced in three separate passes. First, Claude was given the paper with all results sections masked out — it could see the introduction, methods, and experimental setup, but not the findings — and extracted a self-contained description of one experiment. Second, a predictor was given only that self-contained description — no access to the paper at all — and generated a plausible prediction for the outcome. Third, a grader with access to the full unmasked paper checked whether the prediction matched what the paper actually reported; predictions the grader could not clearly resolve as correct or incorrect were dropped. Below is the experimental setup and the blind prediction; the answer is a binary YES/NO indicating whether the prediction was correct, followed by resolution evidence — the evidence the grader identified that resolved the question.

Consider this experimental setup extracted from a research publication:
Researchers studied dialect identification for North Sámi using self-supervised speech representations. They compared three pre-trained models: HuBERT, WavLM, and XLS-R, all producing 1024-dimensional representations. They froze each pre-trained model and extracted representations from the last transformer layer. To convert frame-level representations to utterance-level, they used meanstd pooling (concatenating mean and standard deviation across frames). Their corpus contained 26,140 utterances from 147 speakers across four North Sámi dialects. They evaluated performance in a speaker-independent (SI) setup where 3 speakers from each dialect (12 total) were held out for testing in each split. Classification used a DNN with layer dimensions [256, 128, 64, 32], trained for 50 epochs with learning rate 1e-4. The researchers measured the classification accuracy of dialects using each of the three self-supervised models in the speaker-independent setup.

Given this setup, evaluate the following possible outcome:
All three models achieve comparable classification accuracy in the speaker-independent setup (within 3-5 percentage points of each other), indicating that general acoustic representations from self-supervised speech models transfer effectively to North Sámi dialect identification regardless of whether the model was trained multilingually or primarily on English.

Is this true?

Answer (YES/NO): NO